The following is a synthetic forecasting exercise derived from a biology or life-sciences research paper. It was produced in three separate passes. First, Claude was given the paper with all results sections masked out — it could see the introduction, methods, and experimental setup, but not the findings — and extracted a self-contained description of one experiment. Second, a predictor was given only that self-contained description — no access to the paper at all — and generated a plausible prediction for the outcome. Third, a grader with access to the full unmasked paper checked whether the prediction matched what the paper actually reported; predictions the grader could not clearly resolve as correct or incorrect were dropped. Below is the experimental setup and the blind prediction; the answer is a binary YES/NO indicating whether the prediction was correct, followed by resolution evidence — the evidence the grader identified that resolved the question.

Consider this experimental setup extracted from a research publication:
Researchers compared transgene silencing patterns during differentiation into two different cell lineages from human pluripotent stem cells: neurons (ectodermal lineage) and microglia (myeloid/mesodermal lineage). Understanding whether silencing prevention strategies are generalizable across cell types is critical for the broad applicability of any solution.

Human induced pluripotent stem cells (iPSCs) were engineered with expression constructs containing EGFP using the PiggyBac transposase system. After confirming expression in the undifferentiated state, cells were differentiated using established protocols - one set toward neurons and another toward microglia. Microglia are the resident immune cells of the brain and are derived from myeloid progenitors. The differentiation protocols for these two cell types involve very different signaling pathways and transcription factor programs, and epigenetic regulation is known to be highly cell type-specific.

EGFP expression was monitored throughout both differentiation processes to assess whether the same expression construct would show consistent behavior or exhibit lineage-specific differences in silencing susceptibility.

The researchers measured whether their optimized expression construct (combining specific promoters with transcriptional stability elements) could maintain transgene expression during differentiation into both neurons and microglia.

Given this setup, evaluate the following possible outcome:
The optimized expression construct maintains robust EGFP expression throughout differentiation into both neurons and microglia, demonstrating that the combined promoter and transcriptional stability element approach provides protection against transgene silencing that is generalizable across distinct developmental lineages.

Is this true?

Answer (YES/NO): YES